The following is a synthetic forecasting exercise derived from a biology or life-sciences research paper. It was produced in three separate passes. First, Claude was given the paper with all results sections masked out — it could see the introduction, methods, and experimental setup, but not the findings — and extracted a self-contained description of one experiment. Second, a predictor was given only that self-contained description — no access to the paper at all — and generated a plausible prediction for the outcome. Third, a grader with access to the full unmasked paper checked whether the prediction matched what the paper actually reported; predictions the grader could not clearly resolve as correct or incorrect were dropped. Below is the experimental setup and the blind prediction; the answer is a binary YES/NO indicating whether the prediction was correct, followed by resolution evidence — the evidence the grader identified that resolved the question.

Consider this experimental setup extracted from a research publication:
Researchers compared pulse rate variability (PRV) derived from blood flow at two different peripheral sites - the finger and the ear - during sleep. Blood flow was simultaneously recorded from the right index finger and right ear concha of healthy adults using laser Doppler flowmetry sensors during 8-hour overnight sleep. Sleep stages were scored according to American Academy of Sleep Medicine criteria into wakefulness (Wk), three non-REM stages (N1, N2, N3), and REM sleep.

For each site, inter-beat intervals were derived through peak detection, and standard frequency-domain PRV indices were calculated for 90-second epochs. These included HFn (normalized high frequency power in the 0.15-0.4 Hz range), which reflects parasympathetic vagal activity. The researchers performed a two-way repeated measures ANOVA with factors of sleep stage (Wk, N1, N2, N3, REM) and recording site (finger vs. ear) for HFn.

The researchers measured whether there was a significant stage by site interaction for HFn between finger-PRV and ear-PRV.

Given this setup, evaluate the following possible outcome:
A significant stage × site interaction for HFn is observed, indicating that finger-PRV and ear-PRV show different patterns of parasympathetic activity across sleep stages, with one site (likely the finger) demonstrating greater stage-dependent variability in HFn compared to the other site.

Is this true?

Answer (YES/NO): YES